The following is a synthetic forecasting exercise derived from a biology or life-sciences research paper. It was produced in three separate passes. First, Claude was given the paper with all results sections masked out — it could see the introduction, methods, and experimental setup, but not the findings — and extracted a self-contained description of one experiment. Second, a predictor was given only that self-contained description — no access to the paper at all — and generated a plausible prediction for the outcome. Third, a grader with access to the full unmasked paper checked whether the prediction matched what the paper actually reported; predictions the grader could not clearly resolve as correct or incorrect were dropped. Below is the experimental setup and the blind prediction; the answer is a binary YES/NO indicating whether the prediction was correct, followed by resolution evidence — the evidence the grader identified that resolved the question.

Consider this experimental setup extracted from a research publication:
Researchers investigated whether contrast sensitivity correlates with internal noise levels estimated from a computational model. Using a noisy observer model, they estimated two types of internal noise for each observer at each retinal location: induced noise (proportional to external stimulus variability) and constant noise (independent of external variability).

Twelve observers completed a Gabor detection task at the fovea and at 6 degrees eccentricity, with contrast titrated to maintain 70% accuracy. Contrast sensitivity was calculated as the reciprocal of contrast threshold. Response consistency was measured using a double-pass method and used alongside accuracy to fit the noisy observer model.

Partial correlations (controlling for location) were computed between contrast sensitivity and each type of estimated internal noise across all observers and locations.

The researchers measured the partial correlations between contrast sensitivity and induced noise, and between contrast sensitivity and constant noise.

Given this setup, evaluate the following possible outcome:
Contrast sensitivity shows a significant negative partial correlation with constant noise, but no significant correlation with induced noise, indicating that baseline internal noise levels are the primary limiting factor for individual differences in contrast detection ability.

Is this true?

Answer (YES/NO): NO